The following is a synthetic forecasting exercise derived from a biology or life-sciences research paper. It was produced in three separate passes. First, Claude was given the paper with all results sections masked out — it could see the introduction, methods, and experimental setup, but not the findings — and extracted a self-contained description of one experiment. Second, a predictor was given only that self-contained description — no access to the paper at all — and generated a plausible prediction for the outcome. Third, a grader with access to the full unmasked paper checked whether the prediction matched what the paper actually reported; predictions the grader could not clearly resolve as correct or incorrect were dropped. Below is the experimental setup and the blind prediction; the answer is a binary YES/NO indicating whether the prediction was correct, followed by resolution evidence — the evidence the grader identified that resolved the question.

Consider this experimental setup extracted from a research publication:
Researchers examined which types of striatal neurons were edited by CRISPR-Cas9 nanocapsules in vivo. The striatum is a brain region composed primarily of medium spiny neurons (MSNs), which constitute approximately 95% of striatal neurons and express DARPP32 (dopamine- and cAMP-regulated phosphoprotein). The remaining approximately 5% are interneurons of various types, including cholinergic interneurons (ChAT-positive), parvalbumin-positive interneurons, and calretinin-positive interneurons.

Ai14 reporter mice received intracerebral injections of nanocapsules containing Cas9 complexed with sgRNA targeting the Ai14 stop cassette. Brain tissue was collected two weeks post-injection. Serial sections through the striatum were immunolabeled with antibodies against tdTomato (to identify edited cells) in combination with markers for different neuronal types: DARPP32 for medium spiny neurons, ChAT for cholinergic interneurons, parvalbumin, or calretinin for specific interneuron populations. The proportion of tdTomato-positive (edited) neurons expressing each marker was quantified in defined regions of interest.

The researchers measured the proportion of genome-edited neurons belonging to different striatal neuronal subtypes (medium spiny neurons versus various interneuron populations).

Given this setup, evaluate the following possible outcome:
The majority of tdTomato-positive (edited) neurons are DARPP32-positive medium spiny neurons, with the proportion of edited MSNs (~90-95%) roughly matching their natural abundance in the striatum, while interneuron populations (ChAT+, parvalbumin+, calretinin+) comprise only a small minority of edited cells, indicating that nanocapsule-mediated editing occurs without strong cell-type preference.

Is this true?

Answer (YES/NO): NO